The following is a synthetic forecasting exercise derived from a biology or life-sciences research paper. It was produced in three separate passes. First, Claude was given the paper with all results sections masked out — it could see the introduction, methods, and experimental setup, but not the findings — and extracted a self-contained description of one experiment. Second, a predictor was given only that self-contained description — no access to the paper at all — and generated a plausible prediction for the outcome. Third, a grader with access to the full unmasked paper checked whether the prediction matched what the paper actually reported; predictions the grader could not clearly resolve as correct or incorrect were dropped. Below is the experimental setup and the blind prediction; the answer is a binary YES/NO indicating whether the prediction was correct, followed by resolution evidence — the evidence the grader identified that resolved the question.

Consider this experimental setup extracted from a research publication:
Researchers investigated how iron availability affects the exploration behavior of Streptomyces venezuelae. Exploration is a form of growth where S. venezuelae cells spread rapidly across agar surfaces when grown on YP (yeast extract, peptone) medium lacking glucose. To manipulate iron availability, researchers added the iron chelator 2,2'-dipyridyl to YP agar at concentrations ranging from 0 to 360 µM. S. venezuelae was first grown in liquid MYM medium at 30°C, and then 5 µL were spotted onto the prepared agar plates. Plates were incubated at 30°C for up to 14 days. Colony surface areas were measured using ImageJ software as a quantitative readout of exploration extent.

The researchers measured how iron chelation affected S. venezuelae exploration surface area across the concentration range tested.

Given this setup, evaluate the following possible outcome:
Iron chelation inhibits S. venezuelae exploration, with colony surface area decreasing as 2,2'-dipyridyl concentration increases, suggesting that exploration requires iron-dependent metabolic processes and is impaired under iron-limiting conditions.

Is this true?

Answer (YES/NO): NO